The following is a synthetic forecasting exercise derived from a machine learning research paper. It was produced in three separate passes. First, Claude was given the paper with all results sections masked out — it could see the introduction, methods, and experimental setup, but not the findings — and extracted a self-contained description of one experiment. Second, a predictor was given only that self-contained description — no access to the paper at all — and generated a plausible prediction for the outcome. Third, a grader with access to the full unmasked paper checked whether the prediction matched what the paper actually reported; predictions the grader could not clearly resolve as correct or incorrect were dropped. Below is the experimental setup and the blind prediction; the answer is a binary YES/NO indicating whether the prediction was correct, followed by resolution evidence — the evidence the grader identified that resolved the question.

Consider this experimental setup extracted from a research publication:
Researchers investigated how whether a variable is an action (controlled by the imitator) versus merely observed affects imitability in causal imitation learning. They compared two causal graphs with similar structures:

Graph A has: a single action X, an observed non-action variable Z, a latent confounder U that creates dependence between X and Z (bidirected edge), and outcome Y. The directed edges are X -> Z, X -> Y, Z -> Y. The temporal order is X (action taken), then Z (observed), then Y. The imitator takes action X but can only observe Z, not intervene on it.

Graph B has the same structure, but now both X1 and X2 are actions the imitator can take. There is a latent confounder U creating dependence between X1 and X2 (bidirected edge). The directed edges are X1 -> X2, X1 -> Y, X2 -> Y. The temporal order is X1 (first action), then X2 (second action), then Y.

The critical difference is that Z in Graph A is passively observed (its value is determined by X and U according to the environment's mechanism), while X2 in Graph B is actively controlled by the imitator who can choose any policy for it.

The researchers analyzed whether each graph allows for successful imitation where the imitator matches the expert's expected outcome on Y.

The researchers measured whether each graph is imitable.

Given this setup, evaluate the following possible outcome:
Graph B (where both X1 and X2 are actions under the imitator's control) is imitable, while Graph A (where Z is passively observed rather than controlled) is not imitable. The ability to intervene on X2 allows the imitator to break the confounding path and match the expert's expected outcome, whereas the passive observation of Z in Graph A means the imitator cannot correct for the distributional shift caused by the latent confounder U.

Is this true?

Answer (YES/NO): YES